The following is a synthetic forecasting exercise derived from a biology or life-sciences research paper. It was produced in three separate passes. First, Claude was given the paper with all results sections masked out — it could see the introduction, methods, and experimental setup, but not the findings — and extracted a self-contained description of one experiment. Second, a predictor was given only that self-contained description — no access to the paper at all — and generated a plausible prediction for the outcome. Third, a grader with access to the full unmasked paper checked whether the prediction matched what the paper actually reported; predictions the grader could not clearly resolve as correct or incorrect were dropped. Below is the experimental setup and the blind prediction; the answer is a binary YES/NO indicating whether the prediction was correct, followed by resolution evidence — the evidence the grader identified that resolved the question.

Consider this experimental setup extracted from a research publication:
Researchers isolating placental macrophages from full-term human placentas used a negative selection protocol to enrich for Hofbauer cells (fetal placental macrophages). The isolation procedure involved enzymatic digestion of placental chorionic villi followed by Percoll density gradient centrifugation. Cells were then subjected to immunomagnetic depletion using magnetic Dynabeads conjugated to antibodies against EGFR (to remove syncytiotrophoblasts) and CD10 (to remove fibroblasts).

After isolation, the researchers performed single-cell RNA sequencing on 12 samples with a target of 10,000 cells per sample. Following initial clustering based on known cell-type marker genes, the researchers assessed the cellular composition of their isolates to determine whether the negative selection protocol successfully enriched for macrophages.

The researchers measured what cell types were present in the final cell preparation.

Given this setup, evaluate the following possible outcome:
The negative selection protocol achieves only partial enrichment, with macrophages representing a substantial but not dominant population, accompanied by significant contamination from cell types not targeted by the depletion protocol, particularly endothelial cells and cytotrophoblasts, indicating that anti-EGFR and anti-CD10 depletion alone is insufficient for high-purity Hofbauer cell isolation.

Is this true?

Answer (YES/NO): NO